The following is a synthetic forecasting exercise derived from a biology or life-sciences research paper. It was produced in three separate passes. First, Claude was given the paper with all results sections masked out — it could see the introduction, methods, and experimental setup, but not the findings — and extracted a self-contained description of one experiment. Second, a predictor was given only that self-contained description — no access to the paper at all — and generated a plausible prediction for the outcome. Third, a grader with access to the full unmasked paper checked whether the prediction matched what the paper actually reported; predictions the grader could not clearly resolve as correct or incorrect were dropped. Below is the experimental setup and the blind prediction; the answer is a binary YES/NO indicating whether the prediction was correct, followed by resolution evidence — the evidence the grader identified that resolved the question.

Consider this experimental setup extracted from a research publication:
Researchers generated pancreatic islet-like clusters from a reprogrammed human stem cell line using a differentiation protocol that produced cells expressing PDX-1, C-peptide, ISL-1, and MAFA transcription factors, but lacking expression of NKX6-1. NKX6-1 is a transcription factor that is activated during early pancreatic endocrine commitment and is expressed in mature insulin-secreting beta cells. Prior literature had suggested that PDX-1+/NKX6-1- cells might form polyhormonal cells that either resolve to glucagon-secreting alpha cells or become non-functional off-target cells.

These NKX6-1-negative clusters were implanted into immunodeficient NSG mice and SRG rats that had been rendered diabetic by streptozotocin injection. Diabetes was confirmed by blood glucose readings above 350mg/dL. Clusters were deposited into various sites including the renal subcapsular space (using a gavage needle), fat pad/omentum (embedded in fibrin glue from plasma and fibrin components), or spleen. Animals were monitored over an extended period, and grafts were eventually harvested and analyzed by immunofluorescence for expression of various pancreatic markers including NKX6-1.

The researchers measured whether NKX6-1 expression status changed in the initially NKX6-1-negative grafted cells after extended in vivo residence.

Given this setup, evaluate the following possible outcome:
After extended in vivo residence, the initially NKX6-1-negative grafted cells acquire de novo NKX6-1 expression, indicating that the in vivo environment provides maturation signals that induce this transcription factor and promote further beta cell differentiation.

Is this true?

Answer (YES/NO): YES